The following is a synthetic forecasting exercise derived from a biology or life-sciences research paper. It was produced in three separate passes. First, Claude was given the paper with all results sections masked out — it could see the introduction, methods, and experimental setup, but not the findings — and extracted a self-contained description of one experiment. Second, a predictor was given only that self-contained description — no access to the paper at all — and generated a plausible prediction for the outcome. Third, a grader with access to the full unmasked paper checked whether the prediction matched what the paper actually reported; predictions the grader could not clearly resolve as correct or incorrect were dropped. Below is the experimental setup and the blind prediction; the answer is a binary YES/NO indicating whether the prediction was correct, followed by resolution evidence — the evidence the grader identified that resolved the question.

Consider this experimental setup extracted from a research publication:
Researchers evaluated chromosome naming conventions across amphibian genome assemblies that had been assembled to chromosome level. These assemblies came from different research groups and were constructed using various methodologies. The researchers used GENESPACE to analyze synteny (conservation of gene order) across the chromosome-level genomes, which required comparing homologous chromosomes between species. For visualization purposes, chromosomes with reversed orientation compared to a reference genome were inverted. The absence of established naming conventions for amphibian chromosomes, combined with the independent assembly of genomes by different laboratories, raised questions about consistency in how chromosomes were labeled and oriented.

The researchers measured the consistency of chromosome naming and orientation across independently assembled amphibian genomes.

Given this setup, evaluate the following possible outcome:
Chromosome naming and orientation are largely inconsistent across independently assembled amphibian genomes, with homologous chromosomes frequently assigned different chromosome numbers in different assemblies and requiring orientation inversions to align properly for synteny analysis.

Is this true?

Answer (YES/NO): YES